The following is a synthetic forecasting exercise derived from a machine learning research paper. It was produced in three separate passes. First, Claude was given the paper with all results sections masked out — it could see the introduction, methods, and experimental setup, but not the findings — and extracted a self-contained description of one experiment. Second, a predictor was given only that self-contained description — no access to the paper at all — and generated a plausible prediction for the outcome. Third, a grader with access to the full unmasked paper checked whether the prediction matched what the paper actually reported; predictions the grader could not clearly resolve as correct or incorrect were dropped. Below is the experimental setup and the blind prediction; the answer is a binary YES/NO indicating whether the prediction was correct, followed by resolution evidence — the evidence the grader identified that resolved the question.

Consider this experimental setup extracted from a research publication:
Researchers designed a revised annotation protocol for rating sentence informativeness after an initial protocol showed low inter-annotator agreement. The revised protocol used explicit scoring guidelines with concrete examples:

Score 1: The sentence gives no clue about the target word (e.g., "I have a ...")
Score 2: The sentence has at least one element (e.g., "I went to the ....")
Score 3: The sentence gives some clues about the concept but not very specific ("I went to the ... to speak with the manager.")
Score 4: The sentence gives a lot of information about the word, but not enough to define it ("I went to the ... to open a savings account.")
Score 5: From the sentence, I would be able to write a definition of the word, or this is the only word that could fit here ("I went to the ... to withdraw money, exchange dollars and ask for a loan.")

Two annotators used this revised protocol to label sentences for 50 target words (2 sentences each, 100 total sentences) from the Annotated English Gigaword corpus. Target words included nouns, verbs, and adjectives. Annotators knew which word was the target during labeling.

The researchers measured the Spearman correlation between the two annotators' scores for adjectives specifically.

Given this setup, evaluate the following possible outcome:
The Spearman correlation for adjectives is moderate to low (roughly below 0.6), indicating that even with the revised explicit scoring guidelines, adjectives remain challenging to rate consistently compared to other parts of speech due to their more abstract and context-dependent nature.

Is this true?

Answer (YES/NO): NO